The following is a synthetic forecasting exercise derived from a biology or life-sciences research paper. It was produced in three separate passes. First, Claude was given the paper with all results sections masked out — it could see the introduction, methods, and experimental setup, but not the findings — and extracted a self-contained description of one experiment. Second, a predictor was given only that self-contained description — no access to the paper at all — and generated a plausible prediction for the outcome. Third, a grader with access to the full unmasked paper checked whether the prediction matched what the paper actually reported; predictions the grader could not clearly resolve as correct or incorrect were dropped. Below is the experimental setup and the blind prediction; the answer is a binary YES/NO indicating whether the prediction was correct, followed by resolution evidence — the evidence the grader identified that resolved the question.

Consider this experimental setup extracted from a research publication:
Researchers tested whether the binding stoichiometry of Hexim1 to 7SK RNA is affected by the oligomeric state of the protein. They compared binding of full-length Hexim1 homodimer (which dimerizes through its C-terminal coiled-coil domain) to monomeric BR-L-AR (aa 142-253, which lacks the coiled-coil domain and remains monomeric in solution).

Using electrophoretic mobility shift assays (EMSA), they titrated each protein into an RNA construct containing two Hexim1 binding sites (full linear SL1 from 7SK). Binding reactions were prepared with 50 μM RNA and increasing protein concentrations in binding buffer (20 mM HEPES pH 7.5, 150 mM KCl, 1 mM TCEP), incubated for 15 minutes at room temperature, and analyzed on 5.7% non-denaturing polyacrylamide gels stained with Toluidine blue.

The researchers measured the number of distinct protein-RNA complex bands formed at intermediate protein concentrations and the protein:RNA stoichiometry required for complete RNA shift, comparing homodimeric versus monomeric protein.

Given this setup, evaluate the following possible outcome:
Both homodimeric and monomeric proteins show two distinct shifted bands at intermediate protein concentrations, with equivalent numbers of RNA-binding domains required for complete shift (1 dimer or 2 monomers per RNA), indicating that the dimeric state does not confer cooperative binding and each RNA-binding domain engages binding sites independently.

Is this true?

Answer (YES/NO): NO